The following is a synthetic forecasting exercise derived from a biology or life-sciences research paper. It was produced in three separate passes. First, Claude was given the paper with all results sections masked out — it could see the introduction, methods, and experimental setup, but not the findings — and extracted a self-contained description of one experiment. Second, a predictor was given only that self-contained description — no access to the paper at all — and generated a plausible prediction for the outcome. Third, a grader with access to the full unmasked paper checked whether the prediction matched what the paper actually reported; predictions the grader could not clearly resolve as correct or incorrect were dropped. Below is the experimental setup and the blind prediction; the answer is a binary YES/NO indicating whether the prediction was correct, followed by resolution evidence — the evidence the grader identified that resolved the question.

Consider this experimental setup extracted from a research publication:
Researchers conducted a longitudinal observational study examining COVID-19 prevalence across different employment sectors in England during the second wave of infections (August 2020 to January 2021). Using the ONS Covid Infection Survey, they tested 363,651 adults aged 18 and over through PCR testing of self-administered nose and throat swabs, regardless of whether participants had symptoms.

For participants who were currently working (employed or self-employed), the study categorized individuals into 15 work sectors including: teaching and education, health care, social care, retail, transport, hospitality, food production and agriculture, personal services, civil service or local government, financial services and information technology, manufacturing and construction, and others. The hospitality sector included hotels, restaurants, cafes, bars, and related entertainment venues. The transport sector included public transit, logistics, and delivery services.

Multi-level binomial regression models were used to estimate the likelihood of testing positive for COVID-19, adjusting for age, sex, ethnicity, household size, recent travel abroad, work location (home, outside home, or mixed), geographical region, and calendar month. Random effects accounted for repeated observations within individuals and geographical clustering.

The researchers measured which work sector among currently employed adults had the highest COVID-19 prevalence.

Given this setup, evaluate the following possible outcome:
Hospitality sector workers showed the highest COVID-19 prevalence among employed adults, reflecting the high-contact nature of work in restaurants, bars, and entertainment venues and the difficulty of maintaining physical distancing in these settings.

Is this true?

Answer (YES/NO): YES